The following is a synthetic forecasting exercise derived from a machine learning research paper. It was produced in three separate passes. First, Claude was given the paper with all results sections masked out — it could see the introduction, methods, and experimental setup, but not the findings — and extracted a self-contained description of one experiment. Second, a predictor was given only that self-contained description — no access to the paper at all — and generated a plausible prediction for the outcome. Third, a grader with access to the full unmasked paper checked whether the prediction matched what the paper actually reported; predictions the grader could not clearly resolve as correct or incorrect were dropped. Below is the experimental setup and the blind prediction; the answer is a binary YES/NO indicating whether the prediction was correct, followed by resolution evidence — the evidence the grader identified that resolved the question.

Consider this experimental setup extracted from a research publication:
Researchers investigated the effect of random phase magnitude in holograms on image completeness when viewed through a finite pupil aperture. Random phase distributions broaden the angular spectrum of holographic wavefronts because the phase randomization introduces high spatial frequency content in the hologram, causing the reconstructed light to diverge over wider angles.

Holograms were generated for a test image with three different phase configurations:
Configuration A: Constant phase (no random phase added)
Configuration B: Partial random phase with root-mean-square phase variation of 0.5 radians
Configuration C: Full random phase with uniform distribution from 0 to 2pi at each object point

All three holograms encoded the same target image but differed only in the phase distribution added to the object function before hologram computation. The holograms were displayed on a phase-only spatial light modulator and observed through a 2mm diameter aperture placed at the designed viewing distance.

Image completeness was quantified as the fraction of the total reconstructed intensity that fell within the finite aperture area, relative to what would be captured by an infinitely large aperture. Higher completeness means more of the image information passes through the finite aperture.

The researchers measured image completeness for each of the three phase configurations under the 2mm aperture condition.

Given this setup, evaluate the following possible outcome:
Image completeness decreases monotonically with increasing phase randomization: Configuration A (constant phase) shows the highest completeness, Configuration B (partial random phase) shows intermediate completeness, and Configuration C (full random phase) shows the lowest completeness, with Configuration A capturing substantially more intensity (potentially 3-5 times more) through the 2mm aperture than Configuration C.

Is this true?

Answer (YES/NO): NO